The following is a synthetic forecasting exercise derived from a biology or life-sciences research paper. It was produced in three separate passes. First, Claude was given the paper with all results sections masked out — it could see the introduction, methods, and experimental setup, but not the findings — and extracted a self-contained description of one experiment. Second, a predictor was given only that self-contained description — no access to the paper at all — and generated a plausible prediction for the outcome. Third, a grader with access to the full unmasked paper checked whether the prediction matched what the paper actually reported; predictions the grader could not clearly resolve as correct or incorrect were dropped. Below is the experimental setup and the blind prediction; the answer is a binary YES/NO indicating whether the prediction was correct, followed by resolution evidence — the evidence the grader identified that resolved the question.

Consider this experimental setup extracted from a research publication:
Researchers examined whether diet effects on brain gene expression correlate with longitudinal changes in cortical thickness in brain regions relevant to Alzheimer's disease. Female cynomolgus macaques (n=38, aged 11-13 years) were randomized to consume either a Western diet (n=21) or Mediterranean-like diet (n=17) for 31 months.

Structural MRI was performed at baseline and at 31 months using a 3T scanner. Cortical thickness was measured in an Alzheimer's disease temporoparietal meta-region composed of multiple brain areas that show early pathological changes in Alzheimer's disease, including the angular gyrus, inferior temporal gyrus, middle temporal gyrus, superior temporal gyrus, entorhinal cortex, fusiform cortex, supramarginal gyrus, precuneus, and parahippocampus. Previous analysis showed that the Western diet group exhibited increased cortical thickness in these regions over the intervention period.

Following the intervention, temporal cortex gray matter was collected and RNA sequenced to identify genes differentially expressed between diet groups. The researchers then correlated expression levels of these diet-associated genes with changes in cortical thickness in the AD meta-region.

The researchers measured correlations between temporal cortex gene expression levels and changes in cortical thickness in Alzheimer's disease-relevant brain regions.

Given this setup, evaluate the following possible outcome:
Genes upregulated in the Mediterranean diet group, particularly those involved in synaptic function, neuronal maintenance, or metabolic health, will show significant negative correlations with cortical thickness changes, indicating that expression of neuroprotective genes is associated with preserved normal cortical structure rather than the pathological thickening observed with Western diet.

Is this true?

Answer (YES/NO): NO